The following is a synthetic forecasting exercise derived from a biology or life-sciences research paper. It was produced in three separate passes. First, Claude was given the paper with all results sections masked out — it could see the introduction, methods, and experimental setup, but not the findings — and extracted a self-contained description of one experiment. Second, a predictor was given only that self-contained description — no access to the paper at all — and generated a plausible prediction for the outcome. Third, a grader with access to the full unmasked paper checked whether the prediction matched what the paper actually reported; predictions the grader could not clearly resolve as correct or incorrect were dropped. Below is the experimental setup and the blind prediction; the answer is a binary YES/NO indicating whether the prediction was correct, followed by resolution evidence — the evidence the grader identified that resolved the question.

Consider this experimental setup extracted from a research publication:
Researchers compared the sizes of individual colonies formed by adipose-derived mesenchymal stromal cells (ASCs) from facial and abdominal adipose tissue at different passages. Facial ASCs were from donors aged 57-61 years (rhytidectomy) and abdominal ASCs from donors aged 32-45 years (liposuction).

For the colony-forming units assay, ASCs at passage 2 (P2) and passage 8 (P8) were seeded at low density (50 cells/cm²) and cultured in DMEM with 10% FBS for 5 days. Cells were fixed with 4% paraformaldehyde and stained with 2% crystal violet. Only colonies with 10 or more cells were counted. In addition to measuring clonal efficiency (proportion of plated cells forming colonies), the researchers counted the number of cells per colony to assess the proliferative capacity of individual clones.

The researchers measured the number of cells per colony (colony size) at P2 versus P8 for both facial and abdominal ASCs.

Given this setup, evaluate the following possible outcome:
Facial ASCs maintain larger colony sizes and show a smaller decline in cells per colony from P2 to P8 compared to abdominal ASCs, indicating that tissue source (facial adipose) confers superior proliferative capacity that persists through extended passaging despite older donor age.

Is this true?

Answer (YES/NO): NO